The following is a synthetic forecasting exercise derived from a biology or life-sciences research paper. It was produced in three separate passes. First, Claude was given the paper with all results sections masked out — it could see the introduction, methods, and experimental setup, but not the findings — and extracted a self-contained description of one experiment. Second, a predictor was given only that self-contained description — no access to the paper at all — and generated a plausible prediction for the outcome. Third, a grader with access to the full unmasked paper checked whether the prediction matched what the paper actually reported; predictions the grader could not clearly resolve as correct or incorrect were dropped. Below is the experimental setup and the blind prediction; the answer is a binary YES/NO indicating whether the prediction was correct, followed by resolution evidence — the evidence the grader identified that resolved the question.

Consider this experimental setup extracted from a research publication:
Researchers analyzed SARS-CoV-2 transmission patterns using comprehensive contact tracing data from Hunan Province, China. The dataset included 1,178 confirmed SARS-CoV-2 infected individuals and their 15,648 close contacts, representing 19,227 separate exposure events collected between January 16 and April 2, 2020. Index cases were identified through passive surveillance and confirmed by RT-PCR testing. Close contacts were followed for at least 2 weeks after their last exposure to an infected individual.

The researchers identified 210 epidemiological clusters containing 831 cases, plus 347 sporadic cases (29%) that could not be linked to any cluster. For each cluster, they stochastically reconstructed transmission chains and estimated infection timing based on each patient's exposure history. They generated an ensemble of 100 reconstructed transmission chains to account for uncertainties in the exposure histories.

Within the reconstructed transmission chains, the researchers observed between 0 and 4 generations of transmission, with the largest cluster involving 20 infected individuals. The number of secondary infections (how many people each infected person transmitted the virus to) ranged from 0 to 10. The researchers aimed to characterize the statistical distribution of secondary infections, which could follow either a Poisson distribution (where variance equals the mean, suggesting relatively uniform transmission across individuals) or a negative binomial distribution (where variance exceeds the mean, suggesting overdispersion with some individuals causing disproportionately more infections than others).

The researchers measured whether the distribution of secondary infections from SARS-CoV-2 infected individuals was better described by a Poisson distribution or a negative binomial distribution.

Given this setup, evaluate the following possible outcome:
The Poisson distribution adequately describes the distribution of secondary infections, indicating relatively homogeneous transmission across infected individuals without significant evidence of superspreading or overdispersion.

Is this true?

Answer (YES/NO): NO